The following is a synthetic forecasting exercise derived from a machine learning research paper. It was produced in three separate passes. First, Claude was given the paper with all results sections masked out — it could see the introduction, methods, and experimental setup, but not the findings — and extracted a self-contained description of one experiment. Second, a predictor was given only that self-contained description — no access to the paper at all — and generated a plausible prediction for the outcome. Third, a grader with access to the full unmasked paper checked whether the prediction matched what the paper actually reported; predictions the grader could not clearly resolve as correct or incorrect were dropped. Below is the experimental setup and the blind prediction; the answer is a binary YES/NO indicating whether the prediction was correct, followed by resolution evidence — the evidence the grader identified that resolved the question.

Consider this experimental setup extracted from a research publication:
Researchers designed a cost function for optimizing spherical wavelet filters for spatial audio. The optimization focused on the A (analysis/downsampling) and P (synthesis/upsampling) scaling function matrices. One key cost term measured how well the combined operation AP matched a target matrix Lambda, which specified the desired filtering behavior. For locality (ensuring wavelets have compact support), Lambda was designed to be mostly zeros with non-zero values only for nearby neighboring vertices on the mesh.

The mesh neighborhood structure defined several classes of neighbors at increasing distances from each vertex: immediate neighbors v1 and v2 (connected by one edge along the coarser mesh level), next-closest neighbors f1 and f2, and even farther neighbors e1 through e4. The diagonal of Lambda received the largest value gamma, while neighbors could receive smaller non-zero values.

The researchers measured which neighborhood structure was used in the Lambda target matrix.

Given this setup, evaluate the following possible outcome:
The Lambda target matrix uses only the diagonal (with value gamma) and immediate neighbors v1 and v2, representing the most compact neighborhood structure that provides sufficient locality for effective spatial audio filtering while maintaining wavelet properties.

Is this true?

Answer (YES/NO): NO